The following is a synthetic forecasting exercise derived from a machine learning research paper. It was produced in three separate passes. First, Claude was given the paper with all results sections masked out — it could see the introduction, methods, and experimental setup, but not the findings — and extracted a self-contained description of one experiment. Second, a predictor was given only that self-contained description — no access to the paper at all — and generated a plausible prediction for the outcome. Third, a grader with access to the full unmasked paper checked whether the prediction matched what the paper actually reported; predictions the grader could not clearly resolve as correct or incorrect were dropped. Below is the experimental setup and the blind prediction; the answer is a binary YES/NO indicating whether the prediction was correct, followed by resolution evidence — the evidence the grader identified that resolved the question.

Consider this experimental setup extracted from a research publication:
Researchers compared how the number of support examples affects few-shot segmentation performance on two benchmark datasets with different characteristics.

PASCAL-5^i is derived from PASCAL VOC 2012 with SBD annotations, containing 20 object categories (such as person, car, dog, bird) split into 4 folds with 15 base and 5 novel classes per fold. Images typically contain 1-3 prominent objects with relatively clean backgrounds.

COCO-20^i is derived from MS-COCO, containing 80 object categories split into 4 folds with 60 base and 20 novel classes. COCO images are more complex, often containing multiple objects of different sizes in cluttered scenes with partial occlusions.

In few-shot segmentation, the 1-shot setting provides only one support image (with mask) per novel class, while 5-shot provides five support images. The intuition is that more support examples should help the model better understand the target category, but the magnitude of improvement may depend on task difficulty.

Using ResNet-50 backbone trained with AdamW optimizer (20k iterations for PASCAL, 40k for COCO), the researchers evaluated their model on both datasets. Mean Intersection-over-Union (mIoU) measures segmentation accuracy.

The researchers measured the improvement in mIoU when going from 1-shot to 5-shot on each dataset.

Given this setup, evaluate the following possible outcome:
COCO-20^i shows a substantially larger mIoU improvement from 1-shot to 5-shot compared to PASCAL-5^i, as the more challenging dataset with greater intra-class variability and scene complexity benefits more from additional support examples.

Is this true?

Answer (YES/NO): NO